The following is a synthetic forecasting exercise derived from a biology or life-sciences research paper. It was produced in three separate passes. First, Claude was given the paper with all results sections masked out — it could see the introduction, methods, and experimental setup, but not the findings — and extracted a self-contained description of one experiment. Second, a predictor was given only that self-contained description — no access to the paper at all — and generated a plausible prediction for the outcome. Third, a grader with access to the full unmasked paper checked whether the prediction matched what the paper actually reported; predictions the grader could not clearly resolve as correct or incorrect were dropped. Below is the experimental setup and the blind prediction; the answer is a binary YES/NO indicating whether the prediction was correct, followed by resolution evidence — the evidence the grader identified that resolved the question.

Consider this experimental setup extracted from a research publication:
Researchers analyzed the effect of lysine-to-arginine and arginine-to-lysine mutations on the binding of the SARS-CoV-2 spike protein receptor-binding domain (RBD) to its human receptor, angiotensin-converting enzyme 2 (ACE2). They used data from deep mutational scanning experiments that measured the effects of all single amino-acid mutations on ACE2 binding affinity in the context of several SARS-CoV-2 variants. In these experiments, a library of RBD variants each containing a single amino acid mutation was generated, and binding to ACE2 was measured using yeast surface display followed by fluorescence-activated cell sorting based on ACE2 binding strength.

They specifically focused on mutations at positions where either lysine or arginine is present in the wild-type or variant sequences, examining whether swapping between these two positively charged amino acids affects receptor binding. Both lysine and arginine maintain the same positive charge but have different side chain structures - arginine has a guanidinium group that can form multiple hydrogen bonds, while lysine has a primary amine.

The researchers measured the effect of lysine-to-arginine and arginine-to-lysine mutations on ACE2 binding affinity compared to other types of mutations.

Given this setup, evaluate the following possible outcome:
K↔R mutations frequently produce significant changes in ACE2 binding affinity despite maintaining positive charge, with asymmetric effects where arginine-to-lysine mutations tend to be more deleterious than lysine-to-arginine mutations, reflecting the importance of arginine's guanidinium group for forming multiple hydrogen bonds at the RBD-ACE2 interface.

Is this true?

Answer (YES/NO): NO